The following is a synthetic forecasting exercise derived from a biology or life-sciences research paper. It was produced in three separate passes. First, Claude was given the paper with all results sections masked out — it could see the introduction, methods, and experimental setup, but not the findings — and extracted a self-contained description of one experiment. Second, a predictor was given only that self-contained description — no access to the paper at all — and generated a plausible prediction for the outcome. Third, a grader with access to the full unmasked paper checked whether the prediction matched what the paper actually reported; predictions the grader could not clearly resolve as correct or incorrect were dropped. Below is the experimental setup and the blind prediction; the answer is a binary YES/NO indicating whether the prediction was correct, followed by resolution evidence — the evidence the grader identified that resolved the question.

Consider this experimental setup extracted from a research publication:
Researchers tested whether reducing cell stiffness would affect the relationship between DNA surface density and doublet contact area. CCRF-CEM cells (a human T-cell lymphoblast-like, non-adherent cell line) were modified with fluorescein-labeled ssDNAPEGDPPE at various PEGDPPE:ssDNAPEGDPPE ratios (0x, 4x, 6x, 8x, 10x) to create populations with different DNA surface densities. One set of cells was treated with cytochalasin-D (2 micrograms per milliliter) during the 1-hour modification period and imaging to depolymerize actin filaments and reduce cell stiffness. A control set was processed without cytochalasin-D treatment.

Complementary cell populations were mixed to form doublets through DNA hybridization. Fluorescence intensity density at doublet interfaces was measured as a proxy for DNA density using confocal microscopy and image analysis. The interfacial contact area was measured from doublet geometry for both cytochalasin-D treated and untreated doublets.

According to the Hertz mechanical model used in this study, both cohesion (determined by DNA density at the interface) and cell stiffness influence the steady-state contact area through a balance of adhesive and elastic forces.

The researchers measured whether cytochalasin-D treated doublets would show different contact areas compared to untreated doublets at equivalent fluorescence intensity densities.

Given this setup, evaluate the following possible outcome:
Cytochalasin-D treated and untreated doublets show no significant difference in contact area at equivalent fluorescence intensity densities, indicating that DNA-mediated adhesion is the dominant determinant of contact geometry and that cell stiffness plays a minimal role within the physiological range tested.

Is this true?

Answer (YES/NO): NO